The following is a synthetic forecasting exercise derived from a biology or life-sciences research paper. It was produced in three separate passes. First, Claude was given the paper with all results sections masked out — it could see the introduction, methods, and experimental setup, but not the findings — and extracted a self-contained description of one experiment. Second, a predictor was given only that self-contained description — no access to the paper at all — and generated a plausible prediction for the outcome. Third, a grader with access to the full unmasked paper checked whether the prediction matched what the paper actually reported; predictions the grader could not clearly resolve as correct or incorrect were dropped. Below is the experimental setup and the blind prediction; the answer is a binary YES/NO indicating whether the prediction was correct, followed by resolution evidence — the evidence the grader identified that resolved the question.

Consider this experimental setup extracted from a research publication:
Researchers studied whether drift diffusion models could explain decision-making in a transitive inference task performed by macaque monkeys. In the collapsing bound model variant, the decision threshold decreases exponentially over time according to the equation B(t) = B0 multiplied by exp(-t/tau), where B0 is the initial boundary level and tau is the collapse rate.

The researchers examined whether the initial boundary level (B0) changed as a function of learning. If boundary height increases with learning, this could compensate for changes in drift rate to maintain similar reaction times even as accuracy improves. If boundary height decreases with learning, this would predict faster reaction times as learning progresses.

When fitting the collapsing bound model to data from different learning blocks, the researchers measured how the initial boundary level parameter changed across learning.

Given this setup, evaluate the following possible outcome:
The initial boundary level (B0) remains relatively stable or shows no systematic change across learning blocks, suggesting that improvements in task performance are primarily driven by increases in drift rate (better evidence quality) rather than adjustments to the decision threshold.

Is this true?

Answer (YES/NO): NO